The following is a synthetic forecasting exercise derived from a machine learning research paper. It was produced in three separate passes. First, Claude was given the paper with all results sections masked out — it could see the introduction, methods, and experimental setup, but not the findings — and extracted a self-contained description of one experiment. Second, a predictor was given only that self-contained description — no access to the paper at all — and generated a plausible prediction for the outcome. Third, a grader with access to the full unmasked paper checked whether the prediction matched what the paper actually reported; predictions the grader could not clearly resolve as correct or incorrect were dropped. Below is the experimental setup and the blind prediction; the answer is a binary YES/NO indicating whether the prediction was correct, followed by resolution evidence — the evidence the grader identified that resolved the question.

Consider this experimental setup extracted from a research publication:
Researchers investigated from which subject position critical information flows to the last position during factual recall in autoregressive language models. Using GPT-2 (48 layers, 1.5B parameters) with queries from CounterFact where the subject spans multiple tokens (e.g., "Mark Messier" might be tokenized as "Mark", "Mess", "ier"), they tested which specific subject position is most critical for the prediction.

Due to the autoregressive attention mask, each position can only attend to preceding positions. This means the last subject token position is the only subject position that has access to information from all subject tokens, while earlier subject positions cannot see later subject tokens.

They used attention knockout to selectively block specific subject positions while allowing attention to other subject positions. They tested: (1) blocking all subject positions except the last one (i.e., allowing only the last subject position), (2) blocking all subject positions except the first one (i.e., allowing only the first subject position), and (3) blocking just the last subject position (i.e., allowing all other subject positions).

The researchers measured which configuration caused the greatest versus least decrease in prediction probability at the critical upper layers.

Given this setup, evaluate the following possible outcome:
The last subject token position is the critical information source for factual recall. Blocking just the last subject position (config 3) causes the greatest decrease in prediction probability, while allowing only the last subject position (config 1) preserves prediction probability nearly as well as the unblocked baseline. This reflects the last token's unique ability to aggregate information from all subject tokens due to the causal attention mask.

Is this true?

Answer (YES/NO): YES